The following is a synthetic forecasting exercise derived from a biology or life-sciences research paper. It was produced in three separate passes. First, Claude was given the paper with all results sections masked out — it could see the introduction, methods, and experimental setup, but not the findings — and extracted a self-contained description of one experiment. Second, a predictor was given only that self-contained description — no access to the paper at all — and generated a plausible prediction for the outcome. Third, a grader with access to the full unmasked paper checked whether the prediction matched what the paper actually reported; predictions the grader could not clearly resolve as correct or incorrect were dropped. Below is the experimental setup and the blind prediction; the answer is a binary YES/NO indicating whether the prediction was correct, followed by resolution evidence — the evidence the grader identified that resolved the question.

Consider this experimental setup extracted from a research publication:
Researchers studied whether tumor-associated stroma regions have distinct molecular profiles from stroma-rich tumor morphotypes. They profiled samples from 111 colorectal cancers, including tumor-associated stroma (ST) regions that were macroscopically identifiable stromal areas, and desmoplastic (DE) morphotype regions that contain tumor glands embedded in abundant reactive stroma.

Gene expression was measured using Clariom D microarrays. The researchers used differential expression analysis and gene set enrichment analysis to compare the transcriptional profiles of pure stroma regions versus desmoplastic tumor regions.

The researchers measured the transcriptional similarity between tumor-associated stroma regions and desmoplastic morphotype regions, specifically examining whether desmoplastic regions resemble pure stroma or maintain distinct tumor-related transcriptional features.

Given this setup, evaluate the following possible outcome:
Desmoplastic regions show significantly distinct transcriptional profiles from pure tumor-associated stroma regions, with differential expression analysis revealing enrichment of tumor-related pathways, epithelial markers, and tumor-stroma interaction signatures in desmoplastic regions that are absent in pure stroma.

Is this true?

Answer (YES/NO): NO